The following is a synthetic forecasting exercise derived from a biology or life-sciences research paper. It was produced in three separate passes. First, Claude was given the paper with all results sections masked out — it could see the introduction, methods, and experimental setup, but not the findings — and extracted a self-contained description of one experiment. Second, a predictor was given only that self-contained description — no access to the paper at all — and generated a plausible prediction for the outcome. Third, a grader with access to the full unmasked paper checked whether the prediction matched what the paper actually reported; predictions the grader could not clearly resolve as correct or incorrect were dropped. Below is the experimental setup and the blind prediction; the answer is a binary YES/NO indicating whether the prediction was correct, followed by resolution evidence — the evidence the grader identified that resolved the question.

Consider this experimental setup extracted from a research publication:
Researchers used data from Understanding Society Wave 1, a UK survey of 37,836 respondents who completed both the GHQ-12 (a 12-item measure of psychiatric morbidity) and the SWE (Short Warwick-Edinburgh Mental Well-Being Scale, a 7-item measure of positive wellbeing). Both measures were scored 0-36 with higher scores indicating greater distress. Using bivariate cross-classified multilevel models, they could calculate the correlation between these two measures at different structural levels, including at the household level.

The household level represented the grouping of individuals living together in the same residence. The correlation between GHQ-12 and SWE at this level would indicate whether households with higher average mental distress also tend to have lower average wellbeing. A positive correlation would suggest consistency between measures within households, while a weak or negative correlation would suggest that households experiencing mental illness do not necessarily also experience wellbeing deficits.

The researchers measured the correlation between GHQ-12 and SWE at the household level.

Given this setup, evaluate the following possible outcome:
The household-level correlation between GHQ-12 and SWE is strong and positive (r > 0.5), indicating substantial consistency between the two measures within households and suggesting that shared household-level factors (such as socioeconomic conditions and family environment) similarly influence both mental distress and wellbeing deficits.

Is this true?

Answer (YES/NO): YES